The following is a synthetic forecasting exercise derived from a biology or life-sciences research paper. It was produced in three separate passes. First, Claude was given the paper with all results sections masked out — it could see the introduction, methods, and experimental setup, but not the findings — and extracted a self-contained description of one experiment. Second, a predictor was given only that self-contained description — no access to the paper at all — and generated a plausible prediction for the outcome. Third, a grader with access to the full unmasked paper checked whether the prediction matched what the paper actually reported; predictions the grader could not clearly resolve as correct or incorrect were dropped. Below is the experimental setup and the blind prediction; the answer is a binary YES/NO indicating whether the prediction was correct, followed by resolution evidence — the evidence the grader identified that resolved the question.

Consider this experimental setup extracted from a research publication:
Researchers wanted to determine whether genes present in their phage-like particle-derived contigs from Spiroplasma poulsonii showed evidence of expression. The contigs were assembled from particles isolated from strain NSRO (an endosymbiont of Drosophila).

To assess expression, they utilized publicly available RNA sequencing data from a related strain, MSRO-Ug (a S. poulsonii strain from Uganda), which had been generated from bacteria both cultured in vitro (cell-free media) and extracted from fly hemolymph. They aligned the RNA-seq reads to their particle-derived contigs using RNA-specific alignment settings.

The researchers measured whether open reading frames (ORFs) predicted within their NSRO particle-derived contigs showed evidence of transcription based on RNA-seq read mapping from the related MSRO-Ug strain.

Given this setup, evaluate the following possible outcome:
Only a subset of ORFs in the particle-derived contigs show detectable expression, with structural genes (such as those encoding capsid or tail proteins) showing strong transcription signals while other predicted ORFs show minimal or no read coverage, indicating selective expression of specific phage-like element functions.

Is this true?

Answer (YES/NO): NO